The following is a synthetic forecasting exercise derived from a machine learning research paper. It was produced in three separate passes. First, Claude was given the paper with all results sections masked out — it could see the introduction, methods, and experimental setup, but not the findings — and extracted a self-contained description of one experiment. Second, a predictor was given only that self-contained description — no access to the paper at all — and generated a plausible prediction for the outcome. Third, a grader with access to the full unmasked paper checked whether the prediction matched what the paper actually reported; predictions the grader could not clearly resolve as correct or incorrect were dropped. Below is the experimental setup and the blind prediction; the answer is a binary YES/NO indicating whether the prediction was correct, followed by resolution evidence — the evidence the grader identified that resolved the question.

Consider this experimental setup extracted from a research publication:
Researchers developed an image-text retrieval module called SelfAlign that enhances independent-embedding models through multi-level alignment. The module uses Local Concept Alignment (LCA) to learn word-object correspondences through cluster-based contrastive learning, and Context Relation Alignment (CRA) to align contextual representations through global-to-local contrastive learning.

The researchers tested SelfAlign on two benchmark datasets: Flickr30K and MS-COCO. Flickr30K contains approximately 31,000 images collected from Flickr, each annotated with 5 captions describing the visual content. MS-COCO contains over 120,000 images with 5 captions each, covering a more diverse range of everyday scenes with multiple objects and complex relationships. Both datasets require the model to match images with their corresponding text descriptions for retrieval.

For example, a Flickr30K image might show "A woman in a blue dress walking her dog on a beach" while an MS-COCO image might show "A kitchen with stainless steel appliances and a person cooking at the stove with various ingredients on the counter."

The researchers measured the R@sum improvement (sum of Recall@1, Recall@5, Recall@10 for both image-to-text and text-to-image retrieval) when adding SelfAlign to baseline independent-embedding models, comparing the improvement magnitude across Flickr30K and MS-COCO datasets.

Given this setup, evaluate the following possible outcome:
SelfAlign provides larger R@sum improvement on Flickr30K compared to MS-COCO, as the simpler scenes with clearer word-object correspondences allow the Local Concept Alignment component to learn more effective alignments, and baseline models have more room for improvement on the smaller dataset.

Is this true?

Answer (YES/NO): YES